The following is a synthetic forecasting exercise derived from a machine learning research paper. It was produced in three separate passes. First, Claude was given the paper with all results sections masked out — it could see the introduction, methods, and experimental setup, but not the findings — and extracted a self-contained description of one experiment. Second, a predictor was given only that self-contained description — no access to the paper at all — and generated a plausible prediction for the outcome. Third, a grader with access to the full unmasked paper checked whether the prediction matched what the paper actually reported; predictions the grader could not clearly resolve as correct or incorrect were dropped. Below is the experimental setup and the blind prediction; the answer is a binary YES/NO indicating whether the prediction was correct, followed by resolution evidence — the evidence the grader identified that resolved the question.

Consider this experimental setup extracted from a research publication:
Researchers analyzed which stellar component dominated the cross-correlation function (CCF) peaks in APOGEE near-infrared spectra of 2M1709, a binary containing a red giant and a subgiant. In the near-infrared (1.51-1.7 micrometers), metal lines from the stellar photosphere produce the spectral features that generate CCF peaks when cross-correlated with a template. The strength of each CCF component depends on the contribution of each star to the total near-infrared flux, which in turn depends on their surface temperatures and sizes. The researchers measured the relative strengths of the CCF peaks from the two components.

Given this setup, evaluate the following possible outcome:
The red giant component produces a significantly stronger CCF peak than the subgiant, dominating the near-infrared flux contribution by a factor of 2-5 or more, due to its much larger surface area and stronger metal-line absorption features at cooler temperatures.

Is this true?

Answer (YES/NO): NO